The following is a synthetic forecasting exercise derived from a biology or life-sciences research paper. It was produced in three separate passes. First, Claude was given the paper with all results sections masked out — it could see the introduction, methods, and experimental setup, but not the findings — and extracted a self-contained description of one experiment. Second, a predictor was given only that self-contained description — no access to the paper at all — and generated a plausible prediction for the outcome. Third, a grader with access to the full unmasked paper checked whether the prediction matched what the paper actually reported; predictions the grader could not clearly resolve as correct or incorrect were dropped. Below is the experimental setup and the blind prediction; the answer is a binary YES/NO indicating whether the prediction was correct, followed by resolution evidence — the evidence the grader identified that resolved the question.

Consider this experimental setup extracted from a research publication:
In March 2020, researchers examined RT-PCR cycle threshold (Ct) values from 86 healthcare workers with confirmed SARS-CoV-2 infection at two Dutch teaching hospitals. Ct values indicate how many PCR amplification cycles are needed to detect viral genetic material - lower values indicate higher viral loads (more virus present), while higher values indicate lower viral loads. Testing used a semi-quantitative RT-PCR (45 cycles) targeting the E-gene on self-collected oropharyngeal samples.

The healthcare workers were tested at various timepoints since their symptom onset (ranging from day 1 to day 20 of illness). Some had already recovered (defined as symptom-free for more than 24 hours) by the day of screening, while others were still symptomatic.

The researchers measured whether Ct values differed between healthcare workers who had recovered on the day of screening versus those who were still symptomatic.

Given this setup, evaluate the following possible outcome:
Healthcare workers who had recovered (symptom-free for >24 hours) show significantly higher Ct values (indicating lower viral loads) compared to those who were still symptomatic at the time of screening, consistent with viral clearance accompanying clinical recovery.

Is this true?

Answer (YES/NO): NO